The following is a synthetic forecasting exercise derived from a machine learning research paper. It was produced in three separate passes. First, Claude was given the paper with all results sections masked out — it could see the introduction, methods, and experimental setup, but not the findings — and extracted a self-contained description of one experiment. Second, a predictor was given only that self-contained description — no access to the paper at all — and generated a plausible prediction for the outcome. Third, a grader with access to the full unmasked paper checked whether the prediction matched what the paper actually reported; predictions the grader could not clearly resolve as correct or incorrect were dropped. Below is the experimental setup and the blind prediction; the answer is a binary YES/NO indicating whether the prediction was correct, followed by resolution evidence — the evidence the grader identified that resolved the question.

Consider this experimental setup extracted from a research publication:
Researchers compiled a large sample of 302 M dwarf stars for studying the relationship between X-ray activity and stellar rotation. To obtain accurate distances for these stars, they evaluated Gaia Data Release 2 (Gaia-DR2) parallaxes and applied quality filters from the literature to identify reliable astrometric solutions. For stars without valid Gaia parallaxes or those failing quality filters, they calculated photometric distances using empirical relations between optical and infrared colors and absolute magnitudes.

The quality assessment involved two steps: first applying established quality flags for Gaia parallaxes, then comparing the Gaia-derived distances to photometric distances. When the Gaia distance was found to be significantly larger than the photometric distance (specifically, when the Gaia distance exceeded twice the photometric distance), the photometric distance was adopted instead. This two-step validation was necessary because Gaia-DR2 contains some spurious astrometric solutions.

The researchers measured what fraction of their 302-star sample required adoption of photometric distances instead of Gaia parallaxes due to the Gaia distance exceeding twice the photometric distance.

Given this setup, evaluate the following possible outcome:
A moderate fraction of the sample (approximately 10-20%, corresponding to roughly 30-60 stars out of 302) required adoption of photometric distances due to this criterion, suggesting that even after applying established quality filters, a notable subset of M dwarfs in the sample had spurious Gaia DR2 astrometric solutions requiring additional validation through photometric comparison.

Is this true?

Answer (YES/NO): YES